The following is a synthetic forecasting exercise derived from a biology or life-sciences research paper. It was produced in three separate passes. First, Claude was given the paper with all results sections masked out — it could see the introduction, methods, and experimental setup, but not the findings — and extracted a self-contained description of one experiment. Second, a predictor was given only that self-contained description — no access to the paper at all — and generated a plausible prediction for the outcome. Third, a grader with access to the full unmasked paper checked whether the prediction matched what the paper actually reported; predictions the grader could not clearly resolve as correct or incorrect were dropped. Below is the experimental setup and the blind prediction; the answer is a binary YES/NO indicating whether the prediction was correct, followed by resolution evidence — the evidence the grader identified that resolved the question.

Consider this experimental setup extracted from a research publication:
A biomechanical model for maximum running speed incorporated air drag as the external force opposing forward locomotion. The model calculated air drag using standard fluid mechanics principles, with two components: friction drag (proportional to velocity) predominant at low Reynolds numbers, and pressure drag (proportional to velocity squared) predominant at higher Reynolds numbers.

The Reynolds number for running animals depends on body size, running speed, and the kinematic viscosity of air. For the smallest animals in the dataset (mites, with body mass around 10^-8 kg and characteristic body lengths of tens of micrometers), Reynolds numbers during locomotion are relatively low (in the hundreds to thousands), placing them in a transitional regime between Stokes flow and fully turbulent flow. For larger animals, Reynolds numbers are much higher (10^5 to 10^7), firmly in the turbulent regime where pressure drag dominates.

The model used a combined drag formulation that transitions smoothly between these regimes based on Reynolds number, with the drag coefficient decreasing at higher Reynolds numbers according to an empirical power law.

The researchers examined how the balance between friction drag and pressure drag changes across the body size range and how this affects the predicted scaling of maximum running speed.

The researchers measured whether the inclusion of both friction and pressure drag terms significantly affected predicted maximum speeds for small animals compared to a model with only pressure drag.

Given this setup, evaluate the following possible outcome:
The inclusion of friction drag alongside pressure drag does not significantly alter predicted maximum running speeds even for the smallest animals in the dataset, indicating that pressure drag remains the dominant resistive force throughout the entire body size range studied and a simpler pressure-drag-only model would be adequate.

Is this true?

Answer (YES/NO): NO